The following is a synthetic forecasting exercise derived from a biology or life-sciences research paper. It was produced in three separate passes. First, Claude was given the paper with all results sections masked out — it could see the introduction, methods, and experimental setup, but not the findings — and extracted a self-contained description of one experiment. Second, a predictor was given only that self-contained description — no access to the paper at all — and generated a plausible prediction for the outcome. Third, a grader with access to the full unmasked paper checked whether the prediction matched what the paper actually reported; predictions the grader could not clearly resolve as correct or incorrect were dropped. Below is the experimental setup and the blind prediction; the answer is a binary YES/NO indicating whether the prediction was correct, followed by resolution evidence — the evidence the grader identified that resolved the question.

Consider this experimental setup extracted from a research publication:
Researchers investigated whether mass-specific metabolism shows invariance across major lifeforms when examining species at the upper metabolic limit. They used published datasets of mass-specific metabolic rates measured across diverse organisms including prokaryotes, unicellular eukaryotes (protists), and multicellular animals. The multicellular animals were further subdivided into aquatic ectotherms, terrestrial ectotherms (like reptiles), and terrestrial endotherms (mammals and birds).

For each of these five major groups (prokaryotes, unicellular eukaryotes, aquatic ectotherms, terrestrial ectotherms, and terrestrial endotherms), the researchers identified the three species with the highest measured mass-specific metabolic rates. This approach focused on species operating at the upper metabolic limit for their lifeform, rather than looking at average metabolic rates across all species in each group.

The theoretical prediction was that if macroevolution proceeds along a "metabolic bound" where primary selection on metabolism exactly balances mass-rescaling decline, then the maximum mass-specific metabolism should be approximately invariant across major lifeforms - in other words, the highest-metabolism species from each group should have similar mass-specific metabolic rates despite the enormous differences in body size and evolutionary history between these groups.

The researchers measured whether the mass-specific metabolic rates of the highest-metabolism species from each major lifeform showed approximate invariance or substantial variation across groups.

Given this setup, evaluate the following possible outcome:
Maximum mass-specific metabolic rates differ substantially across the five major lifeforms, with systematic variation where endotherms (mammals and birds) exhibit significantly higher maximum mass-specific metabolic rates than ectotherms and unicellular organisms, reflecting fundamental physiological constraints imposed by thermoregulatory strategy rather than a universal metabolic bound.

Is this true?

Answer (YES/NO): NO